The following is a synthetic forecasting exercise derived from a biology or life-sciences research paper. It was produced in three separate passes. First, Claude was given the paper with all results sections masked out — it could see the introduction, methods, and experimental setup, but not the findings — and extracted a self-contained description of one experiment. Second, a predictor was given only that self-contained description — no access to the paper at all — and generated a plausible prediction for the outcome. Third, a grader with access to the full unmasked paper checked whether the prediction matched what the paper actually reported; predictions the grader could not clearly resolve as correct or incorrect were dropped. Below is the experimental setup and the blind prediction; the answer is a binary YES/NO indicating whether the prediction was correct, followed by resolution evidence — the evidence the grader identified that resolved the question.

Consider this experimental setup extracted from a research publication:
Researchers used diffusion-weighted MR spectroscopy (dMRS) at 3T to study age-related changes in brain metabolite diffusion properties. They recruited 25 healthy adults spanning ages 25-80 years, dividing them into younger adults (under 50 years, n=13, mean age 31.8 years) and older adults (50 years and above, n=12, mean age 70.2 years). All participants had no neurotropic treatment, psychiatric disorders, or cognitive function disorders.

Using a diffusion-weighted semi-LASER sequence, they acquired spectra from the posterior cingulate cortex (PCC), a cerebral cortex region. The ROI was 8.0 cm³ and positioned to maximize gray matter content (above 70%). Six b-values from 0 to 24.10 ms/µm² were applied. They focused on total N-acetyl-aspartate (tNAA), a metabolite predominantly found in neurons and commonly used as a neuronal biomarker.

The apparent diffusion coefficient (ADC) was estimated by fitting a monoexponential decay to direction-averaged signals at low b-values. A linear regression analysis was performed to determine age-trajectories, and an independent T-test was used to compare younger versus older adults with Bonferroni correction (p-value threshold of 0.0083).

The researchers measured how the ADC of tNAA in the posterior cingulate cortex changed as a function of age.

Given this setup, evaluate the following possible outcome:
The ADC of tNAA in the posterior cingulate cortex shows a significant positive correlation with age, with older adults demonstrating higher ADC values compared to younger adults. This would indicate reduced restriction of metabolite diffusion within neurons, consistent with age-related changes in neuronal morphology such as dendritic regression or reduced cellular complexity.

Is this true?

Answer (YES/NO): NO